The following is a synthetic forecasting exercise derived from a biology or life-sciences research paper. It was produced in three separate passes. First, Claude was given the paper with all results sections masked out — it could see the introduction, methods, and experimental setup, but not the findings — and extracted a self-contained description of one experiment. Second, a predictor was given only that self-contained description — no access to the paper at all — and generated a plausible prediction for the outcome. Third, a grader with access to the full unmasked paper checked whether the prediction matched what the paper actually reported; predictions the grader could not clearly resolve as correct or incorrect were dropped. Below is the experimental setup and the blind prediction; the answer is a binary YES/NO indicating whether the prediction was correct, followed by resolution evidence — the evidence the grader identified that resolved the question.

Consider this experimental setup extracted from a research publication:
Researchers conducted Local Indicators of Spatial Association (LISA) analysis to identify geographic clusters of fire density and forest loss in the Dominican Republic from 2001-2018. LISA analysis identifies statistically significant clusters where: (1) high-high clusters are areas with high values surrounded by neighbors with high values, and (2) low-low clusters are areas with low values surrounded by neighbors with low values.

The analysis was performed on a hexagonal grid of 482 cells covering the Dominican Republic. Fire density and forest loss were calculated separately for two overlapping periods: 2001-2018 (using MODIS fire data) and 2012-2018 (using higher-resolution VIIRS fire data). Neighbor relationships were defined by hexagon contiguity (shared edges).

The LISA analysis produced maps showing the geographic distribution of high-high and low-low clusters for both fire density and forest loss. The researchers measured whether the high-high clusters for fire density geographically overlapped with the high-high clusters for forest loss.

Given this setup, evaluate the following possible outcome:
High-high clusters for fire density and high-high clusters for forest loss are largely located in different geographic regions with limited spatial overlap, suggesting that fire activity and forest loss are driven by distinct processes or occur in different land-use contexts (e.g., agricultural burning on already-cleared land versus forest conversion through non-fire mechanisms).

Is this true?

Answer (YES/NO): NO